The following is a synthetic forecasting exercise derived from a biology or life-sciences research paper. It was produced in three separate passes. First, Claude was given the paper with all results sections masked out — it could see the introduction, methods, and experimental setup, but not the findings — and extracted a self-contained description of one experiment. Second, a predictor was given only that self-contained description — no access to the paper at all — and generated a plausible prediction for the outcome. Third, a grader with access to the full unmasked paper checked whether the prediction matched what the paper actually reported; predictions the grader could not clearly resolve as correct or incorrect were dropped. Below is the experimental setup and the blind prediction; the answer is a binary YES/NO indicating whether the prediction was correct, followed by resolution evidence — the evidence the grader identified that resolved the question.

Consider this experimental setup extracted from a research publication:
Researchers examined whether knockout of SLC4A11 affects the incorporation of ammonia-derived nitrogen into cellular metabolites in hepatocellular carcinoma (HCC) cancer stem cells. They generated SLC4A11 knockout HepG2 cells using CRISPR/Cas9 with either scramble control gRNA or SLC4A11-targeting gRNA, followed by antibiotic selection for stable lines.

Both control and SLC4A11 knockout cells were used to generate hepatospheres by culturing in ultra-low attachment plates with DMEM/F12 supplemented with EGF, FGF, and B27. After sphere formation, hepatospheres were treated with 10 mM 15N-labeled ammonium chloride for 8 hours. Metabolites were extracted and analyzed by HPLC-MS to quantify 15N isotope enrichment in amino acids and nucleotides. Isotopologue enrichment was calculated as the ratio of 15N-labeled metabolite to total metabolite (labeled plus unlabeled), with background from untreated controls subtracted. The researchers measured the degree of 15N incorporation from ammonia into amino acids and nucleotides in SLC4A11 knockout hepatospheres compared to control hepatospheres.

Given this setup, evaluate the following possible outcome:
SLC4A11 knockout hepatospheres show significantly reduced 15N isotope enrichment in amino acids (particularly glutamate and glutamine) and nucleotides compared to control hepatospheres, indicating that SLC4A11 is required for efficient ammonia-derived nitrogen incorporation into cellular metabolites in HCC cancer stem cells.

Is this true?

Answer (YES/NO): YES